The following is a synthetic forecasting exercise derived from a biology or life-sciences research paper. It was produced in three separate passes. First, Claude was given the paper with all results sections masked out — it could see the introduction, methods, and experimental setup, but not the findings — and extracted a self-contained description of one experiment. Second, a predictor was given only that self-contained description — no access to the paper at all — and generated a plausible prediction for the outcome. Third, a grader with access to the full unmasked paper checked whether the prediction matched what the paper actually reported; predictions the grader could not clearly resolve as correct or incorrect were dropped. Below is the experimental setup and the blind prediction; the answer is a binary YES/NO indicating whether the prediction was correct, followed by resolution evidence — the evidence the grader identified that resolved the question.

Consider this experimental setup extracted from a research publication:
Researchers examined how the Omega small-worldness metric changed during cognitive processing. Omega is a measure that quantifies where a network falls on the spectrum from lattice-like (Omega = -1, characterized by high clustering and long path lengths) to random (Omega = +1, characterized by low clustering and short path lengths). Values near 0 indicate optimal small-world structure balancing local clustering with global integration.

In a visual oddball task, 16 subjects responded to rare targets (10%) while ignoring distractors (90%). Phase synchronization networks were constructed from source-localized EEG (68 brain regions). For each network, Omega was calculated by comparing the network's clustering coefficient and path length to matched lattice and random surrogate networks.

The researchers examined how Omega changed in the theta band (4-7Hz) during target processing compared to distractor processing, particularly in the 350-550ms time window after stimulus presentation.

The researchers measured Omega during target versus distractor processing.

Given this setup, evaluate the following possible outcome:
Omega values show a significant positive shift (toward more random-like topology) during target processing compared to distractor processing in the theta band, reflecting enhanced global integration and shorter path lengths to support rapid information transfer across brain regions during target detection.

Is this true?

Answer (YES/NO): NO